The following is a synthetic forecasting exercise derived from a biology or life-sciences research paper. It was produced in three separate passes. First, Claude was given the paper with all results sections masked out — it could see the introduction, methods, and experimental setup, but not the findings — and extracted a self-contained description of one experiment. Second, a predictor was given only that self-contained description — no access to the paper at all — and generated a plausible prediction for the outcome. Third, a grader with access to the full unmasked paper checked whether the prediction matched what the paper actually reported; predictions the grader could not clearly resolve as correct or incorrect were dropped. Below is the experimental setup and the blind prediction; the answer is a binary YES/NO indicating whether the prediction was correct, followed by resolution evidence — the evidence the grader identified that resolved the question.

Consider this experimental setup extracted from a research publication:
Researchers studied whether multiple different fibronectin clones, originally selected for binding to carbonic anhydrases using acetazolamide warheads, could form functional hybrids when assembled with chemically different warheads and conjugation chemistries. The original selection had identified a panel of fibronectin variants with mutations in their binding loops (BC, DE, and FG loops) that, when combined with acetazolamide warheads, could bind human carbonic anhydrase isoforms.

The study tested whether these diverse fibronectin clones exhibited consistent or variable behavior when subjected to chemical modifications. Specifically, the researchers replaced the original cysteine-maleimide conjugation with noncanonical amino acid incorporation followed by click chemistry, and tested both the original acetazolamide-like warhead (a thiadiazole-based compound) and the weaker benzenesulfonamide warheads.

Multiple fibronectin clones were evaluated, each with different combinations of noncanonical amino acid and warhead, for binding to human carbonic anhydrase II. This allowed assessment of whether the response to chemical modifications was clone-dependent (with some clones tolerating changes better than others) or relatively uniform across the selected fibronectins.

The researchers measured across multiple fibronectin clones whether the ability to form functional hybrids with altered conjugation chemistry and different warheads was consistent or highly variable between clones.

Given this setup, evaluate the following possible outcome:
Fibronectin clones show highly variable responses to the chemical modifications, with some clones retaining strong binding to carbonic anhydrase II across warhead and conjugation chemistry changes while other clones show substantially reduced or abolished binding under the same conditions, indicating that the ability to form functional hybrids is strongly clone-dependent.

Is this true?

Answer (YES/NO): YES